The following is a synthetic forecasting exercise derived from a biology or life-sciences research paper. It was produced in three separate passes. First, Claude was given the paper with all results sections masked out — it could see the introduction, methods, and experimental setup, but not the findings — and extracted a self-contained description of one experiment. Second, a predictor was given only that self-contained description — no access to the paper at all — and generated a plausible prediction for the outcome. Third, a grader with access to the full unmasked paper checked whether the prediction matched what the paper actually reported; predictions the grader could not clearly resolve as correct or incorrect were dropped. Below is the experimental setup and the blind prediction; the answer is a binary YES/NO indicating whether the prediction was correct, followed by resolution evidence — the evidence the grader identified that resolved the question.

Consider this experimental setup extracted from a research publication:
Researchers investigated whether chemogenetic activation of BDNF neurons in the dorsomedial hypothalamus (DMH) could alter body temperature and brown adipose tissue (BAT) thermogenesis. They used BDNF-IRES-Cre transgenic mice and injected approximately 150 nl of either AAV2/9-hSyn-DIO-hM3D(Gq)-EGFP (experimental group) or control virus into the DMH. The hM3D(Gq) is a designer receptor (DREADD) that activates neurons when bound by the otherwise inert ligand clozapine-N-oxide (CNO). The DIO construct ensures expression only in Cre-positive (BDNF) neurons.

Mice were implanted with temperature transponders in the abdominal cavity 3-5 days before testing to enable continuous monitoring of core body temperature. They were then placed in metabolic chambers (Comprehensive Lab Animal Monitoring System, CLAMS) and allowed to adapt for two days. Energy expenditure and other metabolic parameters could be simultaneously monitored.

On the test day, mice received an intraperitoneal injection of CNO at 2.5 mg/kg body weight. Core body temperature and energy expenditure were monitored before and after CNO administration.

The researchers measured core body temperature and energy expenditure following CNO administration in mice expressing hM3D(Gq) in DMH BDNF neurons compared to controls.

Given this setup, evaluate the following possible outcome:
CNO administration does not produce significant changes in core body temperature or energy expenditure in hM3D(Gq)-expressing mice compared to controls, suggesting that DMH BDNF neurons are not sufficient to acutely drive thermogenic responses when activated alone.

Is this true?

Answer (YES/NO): NO